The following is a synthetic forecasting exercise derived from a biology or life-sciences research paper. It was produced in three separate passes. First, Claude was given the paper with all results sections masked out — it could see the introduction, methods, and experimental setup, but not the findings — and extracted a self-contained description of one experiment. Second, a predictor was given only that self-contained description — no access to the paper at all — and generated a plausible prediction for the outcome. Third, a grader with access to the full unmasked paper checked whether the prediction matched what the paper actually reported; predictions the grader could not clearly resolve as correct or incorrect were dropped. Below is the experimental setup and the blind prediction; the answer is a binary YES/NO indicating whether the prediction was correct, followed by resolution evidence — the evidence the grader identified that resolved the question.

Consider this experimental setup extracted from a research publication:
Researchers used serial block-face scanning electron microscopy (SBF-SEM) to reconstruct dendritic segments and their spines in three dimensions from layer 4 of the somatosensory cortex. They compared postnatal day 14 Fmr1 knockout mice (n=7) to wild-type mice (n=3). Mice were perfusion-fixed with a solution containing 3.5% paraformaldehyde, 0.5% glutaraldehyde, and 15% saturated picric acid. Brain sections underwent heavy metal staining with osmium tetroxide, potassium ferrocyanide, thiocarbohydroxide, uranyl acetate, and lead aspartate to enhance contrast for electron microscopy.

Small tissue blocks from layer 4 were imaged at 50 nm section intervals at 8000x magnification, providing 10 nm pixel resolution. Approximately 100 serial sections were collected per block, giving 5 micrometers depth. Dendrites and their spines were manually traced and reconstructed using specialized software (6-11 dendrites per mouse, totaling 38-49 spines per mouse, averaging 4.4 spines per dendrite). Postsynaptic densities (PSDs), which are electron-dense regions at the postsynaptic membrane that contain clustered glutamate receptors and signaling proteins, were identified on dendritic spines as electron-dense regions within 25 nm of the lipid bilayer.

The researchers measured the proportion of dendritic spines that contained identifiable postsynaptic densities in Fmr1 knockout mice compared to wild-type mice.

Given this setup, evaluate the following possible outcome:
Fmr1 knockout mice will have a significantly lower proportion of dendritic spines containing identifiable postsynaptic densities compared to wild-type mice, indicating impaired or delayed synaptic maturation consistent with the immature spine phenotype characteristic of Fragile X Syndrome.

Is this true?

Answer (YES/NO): NO